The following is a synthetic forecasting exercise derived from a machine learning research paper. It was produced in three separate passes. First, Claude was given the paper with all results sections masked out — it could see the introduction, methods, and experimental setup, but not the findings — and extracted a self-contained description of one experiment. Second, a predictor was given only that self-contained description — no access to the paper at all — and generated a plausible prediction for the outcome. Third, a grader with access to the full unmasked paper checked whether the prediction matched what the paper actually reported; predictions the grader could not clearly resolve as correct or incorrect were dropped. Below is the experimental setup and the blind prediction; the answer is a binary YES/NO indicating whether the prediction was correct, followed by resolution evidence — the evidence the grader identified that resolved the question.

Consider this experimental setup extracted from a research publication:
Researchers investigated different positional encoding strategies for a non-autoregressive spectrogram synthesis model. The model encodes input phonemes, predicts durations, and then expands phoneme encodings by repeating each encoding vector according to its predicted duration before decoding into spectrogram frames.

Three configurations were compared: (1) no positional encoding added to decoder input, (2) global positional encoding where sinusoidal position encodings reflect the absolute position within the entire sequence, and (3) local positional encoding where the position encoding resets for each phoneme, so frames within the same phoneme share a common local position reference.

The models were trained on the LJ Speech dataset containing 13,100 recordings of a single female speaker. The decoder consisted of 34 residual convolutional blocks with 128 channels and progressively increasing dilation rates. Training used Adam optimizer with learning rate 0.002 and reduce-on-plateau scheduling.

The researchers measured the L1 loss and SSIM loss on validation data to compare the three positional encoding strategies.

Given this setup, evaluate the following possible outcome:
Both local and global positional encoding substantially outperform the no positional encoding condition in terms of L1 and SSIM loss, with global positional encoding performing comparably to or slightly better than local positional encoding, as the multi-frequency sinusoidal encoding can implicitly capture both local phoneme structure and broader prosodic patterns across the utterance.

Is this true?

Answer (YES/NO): NO